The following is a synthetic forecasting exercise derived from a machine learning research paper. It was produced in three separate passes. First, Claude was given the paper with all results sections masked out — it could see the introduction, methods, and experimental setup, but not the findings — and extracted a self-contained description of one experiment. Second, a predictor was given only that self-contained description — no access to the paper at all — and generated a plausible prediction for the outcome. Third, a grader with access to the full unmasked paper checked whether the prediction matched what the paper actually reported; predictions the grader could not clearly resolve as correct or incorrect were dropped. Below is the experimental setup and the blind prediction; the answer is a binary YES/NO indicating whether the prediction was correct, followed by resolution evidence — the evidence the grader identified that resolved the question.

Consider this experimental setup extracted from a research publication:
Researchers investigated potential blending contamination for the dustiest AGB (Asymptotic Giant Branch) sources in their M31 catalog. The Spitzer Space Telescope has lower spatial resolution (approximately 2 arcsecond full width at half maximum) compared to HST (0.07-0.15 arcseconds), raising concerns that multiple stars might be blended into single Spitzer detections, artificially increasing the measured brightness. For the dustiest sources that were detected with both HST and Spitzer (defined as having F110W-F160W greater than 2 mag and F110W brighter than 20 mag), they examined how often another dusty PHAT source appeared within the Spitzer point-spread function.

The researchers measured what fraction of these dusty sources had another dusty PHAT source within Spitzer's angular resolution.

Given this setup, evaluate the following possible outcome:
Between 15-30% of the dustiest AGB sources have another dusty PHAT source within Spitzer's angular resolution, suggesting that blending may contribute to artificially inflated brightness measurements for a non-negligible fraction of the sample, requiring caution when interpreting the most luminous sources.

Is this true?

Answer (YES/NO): NO